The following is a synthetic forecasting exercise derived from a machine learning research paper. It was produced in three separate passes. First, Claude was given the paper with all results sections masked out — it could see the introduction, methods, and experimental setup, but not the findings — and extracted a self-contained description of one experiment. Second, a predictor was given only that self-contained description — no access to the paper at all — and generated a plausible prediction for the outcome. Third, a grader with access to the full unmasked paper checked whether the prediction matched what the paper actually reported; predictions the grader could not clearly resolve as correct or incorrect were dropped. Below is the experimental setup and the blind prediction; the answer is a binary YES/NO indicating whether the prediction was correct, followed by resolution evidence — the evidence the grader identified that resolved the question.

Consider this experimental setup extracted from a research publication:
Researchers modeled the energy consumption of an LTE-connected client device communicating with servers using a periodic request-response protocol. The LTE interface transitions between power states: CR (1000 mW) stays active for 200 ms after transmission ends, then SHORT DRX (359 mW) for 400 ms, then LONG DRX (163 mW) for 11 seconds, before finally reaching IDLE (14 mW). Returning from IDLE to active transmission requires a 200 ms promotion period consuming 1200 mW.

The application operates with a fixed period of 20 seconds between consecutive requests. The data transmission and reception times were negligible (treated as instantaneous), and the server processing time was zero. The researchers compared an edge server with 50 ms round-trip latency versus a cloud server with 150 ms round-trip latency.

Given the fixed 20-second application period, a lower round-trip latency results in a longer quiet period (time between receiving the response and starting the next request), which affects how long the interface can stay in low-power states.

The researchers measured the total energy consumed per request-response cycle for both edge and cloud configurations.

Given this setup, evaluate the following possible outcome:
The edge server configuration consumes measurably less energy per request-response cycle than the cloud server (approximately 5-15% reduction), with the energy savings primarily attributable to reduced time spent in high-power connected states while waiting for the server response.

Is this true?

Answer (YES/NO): NO